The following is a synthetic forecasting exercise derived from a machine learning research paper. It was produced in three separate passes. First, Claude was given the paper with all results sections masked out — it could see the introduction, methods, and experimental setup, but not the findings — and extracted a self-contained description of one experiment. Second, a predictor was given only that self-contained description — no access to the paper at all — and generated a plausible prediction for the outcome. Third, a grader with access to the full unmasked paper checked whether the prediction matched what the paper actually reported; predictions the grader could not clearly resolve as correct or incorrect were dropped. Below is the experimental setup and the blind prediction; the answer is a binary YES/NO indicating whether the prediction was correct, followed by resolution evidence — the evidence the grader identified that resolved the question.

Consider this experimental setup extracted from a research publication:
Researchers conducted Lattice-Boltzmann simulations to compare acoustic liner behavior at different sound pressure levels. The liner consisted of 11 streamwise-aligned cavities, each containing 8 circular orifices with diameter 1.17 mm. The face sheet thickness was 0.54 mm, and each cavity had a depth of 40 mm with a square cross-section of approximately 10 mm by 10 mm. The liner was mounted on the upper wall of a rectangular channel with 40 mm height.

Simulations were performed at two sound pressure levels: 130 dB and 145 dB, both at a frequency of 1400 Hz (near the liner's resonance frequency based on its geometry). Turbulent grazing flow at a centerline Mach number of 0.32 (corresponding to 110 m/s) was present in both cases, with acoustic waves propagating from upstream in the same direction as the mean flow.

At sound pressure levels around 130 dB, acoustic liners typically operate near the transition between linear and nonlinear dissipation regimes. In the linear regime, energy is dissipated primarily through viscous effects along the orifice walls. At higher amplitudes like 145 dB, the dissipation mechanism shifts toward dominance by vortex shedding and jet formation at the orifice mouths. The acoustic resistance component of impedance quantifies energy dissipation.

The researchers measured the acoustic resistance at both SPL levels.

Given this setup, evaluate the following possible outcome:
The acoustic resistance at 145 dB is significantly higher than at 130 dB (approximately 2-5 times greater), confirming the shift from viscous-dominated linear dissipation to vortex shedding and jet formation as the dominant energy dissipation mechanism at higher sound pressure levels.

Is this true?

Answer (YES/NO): NO